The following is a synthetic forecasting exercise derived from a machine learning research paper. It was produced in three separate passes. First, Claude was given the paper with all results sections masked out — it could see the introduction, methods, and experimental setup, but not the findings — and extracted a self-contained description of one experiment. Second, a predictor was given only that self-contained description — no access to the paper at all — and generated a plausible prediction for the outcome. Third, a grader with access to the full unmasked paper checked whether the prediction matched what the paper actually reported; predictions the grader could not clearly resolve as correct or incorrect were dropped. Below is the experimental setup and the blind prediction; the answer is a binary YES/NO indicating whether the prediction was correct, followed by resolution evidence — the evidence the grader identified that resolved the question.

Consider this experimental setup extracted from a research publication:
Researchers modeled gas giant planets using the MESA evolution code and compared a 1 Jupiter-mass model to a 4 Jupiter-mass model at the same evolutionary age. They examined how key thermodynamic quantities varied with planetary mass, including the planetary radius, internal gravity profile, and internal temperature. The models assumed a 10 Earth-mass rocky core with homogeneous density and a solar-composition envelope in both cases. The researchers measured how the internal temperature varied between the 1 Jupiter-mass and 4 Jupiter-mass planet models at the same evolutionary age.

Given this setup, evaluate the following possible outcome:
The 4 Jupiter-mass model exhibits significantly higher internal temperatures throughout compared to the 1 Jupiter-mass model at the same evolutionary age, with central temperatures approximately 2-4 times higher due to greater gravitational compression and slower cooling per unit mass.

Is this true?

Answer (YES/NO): YES